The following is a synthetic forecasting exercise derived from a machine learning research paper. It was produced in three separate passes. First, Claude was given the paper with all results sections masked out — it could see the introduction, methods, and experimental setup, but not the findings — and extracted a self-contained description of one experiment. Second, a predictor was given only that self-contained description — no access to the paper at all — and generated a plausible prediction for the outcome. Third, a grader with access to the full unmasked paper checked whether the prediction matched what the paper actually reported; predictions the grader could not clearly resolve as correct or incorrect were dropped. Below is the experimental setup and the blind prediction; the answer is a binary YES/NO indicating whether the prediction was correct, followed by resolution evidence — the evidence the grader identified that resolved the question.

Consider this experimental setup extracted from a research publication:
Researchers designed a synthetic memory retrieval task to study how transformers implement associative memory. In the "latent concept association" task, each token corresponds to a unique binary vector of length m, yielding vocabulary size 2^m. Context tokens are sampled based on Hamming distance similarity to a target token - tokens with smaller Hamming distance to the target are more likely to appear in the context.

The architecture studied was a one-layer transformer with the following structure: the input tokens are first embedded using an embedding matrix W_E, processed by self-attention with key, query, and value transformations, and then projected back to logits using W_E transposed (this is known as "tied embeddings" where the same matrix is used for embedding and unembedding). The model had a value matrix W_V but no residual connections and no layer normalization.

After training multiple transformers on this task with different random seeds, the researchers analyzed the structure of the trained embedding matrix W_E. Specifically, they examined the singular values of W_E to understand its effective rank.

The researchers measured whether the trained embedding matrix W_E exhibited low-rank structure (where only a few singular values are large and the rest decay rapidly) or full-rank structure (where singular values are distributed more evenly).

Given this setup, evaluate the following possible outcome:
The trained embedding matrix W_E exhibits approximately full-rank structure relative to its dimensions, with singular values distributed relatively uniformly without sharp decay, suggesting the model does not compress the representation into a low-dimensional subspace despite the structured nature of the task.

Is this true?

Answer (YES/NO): NO